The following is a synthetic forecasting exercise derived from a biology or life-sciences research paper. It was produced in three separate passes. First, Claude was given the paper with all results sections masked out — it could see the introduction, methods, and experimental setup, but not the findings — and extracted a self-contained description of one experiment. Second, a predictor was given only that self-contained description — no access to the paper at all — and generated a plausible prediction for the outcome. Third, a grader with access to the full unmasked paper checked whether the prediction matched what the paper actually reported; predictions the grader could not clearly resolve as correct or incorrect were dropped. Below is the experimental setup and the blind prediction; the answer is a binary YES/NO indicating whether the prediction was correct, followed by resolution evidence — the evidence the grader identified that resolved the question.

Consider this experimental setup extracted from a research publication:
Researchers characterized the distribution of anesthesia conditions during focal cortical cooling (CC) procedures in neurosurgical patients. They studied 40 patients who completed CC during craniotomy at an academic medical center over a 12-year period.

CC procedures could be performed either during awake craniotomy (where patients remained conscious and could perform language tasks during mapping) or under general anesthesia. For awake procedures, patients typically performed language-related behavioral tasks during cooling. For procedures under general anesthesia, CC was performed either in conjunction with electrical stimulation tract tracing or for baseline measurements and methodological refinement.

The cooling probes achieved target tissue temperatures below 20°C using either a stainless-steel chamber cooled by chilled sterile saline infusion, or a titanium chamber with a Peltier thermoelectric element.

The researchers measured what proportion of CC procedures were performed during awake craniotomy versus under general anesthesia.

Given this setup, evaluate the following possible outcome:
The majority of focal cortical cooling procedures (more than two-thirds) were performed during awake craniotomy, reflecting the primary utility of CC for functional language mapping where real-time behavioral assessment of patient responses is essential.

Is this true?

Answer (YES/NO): YES